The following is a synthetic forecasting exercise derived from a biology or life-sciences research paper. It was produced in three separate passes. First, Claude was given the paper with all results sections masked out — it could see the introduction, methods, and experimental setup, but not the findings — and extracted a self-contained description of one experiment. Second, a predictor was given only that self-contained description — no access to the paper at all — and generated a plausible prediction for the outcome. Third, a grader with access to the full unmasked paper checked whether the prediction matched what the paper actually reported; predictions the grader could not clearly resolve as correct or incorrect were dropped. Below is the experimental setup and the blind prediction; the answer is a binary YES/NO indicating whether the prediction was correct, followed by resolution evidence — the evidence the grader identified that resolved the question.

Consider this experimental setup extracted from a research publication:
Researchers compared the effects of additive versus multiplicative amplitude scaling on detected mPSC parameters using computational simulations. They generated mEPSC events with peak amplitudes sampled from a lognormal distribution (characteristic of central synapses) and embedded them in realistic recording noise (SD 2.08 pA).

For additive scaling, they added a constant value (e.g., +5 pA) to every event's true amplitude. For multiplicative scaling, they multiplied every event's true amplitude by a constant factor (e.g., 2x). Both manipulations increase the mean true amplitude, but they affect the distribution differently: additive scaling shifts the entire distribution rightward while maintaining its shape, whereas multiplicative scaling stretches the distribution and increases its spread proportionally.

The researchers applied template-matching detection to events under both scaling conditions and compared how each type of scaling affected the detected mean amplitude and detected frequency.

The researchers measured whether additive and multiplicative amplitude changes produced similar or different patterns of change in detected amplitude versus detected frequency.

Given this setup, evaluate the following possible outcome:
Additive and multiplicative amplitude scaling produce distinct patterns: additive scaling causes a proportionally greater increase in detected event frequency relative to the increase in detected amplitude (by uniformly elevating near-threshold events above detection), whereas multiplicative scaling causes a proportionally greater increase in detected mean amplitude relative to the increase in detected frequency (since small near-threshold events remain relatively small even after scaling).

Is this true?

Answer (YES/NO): NO